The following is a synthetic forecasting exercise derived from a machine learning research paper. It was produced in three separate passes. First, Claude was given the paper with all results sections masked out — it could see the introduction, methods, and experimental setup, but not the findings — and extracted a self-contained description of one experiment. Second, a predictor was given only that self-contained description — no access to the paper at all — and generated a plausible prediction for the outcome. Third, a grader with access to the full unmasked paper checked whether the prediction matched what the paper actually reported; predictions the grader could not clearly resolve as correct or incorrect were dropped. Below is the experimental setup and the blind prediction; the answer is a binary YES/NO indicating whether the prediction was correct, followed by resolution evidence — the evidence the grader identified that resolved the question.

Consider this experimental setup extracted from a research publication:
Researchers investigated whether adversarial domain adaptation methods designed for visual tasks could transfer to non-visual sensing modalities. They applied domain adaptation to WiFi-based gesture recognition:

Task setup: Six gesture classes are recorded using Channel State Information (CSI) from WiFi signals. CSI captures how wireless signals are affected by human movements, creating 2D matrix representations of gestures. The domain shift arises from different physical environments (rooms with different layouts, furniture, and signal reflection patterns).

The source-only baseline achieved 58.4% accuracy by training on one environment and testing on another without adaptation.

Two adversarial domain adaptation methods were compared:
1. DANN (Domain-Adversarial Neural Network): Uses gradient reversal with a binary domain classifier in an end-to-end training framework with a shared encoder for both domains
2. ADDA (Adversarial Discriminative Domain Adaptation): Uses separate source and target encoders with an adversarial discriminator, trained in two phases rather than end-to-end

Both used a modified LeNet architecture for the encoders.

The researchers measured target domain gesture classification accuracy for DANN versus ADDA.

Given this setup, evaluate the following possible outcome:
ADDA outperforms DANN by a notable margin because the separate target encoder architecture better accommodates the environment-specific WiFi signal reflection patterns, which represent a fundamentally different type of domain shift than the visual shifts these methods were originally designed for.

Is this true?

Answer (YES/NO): YES